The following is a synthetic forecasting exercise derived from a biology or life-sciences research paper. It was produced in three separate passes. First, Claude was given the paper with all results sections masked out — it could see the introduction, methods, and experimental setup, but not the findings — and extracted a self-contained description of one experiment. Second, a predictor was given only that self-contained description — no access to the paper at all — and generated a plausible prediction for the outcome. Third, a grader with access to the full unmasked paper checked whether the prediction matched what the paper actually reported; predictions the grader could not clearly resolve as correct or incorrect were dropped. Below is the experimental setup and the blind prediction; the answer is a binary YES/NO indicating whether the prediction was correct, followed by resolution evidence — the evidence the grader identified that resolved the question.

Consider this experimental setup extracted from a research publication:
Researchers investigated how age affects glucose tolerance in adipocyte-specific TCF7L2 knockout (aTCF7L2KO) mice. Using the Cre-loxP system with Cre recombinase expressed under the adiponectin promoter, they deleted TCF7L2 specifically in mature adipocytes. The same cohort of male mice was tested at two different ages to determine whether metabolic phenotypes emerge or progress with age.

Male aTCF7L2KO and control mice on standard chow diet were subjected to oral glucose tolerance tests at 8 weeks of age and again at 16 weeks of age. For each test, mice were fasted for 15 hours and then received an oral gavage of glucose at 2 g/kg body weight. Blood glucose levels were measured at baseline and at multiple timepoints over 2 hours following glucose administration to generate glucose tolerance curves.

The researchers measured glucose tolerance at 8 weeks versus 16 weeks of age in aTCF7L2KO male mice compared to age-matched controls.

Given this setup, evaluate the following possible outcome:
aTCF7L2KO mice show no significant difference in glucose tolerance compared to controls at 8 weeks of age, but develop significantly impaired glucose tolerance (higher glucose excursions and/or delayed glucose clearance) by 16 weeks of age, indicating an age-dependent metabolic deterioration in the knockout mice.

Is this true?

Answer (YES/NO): YES